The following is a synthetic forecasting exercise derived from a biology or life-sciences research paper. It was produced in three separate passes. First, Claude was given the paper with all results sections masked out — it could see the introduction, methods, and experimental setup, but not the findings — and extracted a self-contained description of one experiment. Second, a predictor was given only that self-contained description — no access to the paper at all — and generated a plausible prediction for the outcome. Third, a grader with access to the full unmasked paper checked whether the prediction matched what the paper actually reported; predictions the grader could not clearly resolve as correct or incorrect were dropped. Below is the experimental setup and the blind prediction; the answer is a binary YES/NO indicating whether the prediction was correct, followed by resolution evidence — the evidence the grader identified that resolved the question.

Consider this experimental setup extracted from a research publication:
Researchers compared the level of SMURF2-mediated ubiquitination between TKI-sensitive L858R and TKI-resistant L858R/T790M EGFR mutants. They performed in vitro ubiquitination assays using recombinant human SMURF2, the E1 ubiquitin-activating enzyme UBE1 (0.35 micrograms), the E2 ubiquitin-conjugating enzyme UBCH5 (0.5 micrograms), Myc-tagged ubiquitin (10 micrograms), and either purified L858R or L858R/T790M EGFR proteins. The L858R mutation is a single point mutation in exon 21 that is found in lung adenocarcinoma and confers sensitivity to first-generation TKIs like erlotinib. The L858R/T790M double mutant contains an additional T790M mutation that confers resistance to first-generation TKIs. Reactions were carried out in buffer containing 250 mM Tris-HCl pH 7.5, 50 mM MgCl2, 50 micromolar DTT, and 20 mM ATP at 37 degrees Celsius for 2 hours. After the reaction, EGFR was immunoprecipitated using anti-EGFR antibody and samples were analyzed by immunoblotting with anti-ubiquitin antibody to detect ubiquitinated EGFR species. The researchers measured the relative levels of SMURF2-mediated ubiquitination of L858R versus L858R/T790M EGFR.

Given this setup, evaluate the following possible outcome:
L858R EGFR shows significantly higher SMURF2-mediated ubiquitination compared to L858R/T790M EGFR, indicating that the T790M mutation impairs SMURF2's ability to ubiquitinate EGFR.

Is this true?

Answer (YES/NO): NO